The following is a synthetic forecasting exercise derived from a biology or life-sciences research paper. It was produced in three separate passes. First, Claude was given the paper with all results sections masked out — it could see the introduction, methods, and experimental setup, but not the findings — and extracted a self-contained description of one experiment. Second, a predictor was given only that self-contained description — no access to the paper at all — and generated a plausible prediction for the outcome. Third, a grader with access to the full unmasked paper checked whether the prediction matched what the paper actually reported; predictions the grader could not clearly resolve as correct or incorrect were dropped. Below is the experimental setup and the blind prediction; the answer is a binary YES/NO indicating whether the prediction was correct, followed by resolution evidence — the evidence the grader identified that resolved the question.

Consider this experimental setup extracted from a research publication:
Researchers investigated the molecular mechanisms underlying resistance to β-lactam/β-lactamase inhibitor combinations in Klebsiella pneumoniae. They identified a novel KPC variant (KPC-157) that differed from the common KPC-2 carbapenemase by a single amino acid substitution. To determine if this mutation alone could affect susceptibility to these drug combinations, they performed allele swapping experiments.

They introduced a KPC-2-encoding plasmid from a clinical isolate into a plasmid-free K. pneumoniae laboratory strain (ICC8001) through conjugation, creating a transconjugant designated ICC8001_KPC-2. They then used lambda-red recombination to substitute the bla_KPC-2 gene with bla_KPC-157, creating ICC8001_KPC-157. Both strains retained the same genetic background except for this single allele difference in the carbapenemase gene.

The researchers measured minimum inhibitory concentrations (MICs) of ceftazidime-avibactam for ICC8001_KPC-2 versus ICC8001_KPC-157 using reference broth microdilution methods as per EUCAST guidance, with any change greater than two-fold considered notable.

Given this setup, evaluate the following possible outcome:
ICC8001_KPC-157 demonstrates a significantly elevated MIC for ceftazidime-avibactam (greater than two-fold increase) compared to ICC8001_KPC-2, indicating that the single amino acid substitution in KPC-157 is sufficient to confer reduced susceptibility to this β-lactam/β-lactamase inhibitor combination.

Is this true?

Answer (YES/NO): NO